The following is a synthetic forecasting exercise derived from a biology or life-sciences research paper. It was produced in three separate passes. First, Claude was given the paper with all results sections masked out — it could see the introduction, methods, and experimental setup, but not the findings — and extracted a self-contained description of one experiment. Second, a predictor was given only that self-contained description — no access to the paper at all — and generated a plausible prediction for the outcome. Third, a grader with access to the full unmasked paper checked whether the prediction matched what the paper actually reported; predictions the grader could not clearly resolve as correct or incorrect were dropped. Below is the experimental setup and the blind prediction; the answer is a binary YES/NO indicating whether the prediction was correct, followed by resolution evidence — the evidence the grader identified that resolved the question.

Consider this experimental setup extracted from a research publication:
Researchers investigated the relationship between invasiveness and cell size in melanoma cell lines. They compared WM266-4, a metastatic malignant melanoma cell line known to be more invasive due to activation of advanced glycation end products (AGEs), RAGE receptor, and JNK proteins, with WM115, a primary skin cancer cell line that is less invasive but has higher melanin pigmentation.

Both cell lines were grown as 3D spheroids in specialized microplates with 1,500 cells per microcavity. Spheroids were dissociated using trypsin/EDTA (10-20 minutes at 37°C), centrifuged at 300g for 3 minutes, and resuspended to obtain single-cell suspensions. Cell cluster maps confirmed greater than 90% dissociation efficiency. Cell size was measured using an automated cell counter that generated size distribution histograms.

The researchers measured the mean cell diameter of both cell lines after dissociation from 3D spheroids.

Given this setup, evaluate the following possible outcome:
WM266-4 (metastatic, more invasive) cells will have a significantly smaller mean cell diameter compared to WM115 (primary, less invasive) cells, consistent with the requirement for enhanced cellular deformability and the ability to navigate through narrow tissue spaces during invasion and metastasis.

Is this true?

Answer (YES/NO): YES